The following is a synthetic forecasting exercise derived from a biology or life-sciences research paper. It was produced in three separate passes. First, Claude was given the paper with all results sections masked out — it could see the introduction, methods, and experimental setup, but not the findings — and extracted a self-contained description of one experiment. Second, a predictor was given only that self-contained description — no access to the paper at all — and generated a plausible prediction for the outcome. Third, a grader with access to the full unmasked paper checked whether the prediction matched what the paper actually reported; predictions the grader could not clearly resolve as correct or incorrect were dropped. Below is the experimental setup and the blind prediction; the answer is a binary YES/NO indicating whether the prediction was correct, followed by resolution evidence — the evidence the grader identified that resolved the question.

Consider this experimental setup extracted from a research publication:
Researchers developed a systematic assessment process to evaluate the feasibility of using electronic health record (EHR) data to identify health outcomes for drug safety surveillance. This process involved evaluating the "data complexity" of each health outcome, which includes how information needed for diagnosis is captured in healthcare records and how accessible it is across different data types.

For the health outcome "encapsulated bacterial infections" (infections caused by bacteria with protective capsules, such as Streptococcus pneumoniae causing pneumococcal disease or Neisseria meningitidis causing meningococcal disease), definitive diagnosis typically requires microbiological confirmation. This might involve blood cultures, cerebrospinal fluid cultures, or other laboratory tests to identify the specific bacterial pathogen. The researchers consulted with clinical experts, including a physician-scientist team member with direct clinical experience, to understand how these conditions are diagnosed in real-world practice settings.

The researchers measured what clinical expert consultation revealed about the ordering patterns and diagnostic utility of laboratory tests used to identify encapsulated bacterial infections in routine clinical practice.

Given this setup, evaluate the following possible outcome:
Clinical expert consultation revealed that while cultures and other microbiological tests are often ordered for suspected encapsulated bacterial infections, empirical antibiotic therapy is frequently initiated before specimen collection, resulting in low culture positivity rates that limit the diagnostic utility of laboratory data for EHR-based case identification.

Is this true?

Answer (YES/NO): NO